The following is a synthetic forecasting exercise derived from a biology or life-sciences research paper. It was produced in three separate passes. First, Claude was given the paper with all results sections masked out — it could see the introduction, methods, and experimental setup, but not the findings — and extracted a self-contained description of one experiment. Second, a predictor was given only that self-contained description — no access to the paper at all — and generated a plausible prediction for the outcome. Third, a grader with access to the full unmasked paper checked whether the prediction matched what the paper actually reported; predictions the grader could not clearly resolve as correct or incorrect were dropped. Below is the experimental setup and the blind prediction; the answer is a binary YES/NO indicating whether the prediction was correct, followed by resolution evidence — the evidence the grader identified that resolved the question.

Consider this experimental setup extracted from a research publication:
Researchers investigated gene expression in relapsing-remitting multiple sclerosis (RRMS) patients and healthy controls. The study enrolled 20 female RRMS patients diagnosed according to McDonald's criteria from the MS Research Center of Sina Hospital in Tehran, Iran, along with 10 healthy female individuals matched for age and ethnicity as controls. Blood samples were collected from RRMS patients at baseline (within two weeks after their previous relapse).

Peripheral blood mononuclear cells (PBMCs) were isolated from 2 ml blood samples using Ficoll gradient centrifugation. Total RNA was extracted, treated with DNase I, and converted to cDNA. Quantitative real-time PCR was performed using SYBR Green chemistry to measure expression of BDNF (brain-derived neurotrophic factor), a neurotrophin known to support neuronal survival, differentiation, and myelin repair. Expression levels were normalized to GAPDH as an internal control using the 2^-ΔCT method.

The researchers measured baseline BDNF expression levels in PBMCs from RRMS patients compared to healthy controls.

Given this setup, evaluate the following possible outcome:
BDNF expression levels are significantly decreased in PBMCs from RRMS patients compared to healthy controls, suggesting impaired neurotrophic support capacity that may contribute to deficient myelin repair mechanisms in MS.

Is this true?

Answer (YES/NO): NO